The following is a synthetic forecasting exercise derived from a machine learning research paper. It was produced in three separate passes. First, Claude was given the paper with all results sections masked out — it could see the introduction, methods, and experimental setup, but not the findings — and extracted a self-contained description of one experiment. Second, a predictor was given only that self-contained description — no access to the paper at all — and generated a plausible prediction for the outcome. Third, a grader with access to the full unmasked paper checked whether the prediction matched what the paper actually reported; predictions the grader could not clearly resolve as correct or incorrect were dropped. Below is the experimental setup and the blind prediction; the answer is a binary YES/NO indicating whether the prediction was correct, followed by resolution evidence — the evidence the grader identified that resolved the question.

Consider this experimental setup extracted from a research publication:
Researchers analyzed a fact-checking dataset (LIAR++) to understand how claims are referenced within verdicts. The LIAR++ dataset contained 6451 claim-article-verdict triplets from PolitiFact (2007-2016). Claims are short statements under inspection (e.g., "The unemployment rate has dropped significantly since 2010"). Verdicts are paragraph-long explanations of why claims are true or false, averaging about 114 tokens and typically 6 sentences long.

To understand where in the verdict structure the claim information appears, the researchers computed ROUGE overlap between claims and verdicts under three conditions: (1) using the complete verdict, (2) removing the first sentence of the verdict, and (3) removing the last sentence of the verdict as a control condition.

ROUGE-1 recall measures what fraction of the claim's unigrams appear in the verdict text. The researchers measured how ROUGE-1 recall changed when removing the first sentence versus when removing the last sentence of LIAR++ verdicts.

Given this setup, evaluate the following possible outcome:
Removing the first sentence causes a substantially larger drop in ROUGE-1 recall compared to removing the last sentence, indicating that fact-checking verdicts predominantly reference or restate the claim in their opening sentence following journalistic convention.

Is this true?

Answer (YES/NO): YES